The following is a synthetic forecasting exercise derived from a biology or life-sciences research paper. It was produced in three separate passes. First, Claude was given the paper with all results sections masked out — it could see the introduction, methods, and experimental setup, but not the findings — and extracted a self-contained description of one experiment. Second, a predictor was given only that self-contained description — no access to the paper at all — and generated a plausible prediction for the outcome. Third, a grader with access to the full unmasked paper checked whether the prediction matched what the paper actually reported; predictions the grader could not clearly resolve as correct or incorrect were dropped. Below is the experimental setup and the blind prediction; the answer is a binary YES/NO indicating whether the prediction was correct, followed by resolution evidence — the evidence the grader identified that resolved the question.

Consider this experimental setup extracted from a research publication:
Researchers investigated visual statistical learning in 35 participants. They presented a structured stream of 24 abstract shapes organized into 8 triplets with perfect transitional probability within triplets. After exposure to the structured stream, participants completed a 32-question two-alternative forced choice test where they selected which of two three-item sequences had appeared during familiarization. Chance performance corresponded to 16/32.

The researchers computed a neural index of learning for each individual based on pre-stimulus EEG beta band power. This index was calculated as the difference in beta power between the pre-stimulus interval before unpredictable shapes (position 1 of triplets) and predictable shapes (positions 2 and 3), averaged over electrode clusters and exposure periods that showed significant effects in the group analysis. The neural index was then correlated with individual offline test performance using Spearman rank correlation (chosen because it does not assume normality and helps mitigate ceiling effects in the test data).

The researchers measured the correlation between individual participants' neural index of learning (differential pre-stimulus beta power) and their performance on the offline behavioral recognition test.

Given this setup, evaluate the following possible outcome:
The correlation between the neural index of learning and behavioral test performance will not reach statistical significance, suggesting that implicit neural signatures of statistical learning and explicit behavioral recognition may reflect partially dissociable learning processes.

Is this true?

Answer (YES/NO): NO